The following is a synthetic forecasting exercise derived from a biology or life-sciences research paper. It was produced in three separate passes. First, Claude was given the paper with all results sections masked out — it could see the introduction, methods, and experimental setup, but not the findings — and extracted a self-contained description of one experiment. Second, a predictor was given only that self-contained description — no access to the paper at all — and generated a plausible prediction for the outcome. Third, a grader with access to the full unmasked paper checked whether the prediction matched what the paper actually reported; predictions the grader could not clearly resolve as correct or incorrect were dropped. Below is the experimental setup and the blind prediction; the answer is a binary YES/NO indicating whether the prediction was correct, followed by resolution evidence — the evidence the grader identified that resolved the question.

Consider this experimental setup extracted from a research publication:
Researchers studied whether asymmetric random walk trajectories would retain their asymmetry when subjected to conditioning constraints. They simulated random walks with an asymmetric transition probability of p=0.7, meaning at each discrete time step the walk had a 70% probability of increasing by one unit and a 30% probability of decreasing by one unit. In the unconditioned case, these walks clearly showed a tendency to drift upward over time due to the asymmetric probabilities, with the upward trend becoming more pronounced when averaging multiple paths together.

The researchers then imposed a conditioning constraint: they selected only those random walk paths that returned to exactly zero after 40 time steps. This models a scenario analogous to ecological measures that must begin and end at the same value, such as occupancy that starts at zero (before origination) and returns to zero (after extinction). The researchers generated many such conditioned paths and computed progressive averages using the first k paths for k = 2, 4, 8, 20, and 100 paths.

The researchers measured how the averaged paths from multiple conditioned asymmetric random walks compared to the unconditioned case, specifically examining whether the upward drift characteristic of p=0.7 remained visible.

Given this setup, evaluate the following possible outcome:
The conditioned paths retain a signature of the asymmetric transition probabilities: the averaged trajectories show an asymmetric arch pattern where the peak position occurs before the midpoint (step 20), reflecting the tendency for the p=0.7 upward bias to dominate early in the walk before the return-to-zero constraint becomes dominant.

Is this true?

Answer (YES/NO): NO